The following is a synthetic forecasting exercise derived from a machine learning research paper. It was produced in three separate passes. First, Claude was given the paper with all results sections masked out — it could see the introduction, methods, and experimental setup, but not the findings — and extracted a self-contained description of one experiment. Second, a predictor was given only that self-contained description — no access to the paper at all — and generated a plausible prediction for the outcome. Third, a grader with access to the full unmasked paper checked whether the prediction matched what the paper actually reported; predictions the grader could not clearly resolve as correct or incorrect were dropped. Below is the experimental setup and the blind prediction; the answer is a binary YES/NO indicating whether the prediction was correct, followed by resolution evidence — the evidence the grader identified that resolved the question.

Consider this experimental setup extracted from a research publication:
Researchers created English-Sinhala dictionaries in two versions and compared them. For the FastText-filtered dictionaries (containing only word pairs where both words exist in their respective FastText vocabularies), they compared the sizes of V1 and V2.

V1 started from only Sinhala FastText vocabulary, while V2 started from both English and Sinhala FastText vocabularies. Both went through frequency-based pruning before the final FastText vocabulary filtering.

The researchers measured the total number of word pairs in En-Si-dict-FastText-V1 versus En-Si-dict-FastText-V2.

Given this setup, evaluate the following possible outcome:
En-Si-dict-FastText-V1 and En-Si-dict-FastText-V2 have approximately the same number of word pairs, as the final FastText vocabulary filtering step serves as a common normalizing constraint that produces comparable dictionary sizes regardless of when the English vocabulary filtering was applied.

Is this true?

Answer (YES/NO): NO